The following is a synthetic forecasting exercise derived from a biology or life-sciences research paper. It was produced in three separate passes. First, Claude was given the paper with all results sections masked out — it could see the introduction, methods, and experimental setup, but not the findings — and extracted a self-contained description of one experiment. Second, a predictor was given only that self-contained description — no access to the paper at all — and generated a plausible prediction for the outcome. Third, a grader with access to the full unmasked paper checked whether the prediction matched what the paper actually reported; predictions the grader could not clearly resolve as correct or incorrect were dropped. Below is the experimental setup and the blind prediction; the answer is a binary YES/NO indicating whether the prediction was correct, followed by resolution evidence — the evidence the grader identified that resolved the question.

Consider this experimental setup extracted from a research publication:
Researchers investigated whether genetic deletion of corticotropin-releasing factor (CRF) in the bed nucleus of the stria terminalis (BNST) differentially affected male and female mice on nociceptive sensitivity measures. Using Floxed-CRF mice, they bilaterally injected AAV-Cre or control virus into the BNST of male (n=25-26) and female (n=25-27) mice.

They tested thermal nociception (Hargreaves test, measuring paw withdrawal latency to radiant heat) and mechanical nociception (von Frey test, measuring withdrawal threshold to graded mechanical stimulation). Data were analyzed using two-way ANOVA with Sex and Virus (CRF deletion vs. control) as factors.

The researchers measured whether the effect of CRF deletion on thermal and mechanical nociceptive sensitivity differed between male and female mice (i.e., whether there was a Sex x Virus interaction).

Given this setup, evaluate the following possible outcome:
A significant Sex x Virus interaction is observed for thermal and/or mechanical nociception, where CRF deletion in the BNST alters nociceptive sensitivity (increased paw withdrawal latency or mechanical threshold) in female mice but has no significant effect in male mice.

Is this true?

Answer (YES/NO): NO